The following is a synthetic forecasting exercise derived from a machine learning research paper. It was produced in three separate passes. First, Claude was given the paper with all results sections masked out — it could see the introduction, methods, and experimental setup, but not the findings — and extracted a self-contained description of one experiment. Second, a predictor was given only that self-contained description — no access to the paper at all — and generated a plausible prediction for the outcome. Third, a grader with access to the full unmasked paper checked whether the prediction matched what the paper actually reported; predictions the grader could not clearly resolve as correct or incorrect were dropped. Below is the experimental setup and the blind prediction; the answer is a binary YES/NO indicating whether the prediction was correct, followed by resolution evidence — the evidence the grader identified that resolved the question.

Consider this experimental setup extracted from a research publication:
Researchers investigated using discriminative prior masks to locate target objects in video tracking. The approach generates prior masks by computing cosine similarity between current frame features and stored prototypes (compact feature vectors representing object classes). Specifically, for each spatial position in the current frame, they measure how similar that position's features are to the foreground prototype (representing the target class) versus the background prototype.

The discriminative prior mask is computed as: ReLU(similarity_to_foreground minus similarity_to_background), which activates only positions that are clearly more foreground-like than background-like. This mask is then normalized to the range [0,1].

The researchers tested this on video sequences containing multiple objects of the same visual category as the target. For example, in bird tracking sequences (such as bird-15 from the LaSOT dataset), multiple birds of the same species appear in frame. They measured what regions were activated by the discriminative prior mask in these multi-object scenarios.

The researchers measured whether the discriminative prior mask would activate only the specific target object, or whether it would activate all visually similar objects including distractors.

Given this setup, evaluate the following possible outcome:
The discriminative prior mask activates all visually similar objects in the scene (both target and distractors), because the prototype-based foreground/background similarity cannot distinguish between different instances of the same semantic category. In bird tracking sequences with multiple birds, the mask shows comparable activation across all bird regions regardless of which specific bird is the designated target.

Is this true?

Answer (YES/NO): YES